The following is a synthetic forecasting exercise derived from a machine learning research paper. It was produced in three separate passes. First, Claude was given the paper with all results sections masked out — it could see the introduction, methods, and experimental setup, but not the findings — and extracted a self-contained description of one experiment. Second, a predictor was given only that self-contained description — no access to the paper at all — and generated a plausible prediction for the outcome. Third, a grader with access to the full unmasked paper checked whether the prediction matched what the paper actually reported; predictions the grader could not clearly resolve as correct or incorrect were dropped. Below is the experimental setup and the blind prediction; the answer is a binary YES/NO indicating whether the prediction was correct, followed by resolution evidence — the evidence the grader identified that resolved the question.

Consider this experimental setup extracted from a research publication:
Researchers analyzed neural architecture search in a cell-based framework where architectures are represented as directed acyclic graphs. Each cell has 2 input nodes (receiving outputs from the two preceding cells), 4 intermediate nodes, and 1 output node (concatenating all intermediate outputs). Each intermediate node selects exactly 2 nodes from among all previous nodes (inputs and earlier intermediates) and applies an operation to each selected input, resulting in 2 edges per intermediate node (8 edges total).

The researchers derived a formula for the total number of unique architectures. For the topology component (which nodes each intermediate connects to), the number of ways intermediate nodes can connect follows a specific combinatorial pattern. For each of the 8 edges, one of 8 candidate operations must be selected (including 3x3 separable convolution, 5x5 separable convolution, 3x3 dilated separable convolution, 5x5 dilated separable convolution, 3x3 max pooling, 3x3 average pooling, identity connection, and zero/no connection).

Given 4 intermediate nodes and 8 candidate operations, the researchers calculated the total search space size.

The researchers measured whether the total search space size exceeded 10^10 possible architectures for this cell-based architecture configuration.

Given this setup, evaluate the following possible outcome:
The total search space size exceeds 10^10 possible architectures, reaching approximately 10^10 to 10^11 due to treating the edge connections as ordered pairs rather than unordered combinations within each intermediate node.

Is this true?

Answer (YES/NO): YES